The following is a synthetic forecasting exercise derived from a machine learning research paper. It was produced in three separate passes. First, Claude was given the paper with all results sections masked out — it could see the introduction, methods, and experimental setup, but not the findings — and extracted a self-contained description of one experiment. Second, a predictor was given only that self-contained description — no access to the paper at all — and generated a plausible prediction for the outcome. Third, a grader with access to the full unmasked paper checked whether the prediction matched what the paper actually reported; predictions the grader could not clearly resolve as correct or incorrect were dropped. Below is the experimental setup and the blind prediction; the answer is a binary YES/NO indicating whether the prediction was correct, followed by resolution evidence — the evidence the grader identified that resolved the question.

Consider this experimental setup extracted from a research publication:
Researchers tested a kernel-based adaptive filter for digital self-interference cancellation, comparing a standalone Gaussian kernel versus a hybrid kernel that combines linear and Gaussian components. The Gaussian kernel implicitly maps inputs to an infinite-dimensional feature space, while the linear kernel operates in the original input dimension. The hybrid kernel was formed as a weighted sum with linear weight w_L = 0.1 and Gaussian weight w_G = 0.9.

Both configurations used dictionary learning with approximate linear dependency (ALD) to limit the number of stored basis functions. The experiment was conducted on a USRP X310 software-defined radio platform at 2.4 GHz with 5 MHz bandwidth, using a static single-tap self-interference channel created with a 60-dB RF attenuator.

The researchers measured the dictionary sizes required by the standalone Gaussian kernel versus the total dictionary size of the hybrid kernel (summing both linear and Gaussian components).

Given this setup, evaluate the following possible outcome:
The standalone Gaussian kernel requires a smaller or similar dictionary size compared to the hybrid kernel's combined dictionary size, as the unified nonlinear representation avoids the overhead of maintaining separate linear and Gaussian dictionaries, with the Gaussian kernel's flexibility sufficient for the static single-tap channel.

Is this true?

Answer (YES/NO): NO